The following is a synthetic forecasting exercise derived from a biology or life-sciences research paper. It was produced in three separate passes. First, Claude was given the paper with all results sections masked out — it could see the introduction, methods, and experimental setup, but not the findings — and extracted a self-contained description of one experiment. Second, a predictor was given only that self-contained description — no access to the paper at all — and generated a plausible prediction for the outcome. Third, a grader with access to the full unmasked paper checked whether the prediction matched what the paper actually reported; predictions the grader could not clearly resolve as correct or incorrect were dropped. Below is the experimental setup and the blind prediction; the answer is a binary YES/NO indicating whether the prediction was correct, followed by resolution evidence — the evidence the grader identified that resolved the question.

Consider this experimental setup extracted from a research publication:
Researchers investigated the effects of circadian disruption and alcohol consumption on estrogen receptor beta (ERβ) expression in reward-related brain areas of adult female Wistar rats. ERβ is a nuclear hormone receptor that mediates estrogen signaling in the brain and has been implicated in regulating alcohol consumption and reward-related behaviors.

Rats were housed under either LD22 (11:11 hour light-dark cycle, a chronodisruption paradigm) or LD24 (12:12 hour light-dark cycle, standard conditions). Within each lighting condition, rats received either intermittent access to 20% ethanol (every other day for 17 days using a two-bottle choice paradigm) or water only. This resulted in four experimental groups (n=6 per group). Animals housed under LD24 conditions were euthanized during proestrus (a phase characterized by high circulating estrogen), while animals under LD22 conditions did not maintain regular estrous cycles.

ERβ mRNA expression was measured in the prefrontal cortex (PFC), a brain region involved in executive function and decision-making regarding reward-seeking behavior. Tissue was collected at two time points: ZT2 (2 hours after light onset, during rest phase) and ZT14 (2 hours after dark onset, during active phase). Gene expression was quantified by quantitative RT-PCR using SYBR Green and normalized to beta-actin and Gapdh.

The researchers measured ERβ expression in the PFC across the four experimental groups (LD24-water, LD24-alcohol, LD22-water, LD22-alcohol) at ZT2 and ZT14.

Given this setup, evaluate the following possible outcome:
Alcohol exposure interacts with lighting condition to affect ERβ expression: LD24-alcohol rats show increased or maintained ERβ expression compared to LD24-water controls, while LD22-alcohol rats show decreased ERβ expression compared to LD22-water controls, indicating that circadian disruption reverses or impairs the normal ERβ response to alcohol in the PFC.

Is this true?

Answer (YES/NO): NO